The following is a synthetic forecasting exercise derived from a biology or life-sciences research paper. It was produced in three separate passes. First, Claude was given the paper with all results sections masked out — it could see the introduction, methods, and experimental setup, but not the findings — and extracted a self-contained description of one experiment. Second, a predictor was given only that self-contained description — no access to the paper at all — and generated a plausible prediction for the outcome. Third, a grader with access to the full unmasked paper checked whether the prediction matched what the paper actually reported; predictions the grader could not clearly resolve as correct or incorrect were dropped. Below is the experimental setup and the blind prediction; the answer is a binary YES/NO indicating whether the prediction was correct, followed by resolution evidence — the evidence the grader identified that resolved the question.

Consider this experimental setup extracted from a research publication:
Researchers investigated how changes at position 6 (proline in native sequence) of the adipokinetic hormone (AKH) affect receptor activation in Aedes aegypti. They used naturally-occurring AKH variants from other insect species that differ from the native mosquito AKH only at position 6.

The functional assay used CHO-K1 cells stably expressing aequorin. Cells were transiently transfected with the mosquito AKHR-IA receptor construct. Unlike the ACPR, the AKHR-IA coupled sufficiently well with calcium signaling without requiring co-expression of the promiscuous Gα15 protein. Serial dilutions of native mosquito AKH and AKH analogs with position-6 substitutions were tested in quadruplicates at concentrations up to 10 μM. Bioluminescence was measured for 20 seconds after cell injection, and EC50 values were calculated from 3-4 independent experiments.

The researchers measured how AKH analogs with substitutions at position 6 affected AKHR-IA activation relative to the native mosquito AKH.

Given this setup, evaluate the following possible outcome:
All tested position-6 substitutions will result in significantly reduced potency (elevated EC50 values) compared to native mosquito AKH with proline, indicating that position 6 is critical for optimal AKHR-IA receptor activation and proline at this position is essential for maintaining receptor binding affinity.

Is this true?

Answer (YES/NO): NO